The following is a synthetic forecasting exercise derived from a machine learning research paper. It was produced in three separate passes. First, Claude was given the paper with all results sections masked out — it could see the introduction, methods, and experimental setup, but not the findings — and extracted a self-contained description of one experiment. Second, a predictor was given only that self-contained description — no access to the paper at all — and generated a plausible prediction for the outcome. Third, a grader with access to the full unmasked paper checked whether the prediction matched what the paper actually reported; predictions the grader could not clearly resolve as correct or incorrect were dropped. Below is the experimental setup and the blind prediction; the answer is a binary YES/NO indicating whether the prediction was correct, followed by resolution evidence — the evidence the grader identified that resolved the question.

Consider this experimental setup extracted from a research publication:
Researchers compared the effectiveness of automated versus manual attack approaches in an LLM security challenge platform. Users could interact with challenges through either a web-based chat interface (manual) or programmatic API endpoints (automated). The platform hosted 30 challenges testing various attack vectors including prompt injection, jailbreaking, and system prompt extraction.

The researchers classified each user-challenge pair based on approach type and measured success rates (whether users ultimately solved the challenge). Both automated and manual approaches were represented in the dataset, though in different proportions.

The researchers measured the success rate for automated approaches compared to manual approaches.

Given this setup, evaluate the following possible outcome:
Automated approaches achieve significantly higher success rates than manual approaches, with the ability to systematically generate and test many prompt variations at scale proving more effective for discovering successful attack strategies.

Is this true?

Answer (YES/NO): YES